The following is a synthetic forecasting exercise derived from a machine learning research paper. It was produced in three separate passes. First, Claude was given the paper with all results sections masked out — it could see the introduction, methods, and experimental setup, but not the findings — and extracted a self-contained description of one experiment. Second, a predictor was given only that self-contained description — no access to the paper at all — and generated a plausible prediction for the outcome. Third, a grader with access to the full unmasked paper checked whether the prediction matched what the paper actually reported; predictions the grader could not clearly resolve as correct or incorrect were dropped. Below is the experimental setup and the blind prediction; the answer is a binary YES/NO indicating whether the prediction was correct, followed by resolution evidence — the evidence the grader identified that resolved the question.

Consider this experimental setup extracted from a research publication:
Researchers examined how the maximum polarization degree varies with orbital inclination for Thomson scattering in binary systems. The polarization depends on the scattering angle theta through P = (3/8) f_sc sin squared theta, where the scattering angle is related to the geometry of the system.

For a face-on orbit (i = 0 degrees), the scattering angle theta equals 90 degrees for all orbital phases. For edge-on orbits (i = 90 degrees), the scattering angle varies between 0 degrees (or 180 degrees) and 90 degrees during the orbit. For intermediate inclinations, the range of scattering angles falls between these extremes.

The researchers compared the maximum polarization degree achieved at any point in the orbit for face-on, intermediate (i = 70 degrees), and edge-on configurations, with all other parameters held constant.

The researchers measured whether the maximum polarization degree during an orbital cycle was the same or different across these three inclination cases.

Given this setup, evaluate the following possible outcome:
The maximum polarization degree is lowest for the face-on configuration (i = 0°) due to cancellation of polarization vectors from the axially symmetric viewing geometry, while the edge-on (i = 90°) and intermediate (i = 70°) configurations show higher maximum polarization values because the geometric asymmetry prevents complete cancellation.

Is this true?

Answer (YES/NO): NO